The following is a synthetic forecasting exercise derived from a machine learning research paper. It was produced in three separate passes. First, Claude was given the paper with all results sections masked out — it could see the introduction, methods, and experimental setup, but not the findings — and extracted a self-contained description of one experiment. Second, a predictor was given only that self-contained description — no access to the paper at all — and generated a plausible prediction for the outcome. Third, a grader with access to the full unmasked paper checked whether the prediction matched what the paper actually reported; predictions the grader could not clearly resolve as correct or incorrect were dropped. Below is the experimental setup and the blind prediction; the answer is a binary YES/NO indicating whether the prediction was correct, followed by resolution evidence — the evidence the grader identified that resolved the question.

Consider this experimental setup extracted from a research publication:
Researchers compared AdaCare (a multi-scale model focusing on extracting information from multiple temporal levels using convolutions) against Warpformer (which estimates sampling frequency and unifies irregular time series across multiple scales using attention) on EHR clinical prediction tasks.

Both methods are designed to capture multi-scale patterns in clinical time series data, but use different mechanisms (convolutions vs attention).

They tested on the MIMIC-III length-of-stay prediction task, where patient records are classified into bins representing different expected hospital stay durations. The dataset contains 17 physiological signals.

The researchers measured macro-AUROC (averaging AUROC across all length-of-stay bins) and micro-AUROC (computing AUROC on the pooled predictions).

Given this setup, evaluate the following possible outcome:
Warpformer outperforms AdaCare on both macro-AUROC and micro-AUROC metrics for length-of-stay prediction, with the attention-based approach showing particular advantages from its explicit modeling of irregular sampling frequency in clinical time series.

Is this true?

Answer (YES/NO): YES